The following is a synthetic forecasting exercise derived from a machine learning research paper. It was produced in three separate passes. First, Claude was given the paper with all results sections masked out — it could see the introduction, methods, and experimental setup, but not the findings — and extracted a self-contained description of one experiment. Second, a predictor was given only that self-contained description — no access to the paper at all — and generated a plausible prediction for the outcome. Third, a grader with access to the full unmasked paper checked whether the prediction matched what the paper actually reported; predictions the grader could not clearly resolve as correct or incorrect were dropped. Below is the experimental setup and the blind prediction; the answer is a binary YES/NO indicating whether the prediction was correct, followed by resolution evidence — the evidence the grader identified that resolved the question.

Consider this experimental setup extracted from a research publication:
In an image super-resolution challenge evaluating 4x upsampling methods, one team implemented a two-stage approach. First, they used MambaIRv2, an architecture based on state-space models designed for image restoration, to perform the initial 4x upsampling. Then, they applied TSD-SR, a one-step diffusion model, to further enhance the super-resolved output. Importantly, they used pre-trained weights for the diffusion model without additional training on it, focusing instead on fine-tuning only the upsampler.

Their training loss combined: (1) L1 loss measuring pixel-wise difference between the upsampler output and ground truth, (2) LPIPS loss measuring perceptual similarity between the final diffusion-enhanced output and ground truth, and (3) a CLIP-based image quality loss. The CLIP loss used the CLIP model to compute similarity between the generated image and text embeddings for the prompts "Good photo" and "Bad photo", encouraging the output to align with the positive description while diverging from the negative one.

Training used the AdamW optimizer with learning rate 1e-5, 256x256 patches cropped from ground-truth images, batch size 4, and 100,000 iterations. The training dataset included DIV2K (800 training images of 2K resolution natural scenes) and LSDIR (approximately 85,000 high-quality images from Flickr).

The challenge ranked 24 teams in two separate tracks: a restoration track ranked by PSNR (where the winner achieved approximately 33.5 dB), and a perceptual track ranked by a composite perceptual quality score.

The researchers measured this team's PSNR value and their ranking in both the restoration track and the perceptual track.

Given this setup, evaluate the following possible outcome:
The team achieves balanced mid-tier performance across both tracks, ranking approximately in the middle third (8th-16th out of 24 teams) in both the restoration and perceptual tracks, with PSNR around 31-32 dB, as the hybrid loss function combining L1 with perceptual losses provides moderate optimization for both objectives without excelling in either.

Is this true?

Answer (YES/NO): NO